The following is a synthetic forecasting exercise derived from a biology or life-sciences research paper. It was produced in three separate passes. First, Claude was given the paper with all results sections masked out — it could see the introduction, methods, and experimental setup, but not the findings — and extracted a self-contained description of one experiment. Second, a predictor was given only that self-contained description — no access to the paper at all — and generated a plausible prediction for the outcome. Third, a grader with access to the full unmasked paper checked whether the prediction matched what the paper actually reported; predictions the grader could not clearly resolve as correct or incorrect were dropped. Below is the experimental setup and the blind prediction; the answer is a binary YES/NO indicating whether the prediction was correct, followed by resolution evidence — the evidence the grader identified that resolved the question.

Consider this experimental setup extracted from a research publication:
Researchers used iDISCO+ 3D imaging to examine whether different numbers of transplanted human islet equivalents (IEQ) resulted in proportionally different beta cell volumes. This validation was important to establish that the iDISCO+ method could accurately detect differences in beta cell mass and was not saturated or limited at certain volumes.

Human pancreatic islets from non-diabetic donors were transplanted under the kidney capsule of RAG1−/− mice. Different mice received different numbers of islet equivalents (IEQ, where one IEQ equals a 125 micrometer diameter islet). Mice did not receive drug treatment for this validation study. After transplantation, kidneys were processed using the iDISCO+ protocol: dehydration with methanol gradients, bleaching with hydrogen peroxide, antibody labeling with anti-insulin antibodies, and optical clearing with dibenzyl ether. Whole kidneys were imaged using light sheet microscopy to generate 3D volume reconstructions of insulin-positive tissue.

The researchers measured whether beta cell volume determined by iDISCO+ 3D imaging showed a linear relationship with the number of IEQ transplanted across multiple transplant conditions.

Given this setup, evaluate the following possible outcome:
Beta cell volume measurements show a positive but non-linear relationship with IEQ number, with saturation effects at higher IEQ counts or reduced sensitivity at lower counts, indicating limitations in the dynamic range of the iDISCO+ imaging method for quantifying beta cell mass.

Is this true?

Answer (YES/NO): NO